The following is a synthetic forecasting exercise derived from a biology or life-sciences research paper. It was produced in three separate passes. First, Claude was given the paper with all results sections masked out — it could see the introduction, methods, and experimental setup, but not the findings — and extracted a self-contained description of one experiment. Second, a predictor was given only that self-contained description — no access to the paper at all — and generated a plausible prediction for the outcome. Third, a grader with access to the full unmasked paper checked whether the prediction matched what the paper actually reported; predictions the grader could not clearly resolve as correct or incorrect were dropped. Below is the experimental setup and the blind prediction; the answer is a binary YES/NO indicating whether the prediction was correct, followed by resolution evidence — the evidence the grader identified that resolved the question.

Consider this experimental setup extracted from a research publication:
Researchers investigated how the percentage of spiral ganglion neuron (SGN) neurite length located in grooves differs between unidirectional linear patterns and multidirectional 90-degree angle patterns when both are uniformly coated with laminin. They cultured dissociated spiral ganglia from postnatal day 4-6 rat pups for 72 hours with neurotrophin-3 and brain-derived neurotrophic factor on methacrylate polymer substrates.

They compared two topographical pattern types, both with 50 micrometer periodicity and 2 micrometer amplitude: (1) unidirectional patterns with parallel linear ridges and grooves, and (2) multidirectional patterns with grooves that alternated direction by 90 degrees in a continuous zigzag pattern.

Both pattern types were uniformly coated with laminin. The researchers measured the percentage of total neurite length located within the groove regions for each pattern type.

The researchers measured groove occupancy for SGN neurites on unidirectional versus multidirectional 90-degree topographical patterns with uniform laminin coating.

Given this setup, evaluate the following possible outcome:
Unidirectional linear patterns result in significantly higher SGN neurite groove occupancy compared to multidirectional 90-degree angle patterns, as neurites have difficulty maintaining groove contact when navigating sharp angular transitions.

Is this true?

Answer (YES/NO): YES